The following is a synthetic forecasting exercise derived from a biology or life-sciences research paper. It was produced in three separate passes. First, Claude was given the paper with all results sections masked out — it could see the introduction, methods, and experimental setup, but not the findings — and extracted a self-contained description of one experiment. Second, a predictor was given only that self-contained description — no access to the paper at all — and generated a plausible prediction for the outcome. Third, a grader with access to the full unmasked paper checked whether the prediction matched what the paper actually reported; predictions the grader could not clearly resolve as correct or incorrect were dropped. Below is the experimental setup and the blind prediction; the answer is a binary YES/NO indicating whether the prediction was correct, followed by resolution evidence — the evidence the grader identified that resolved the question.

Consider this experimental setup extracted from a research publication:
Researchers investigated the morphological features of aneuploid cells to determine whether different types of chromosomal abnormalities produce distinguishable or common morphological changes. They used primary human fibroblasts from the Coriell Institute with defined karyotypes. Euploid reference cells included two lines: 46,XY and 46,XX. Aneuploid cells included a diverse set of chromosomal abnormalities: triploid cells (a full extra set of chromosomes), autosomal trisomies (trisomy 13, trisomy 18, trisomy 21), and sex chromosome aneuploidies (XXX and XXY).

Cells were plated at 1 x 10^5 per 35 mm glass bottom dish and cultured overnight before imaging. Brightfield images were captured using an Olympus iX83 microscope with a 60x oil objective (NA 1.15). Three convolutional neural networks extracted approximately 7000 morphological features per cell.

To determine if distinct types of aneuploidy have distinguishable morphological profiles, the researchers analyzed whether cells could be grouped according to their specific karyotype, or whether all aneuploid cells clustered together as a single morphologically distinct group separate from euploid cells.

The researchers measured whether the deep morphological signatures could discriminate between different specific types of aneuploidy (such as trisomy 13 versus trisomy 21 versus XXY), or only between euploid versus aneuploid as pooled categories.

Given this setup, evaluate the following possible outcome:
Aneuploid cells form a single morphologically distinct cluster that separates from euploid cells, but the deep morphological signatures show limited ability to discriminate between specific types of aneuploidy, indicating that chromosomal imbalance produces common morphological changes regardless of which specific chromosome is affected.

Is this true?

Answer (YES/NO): YES